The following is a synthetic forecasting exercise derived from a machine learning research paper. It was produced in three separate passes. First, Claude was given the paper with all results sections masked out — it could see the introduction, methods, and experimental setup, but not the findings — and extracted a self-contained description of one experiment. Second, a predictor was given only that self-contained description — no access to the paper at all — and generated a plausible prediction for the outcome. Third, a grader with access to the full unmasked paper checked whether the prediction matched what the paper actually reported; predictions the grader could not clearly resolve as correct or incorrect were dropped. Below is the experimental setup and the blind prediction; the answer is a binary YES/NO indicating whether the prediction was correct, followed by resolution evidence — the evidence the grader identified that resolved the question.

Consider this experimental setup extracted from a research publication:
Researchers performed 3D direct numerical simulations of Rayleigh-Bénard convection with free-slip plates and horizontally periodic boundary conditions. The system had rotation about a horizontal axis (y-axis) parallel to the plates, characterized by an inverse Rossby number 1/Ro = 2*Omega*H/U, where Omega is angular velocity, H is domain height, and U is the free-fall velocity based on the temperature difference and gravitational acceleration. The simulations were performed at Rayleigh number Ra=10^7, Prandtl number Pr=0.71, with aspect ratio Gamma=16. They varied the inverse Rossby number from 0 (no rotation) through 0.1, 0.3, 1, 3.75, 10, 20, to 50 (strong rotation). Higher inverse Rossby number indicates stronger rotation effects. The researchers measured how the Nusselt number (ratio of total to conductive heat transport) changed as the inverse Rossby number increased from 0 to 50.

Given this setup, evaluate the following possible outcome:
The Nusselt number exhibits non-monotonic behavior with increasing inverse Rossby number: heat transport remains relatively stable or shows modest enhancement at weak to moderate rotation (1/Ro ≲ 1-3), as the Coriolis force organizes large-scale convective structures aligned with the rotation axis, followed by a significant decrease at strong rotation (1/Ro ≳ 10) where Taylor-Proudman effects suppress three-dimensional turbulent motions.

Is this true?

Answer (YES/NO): NO